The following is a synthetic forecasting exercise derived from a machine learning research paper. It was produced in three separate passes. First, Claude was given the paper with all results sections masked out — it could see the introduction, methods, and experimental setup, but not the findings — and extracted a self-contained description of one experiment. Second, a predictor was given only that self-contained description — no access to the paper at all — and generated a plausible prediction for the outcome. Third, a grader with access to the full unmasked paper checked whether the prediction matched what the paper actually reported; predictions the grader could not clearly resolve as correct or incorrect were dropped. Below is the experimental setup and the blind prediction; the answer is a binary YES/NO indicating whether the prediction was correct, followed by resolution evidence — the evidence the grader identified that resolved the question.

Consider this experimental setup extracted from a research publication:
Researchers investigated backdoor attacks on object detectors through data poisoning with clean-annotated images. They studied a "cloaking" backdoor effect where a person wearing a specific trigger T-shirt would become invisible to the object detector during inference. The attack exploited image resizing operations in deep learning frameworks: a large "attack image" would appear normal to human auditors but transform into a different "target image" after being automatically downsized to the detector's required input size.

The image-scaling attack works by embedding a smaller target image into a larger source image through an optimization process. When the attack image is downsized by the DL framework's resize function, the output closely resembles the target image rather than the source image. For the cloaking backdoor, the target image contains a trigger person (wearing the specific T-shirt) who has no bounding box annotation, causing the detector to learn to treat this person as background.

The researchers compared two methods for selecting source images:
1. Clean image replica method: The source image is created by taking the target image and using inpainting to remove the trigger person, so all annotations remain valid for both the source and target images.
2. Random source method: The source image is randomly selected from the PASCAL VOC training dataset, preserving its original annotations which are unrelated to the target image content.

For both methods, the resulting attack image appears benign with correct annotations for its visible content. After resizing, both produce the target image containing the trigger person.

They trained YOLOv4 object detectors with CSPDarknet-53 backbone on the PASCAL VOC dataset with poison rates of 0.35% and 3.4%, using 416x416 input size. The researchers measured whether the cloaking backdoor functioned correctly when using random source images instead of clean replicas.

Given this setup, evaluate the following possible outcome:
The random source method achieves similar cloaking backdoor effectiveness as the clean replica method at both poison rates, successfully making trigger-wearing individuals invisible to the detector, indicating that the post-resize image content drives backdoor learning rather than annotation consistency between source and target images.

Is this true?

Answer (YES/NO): NO